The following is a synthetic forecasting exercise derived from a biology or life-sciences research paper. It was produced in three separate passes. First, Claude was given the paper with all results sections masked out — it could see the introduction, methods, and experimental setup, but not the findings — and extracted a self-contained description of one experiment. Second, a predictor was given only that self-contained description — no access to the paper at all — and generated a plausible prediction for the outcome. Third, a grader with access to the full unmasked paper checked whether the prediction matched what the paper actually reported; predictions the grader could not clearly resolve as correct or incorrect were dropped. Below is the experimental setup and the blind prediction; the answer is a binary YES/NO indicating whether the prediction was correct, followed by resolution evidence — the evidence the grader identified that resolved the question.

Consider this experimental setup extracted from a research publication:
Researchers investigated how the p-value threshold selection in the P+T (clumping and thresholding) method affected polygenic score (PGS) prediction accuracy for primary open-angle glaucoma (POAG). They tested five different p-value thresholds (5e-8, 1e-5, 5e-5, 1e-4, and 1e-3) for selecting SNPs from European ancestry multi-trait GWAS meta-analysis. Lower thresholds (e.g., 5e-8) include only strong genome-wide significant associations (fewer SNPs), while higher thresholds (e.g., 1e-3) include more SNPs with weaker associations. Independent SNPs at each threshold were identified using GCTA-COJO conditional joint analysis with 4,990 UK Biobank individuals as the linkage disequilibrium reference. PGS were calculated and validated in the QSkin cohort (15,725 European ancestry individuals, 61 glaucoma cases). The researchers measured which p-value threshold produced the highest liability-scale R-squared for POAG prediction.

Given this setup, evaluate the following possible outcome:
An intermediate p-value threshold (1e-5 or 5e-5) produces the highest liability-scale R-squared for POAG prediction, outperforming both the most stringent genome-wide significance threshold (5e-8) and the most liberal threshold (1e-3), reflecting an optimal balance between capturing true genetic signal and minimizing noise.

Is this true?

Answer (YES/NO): YES